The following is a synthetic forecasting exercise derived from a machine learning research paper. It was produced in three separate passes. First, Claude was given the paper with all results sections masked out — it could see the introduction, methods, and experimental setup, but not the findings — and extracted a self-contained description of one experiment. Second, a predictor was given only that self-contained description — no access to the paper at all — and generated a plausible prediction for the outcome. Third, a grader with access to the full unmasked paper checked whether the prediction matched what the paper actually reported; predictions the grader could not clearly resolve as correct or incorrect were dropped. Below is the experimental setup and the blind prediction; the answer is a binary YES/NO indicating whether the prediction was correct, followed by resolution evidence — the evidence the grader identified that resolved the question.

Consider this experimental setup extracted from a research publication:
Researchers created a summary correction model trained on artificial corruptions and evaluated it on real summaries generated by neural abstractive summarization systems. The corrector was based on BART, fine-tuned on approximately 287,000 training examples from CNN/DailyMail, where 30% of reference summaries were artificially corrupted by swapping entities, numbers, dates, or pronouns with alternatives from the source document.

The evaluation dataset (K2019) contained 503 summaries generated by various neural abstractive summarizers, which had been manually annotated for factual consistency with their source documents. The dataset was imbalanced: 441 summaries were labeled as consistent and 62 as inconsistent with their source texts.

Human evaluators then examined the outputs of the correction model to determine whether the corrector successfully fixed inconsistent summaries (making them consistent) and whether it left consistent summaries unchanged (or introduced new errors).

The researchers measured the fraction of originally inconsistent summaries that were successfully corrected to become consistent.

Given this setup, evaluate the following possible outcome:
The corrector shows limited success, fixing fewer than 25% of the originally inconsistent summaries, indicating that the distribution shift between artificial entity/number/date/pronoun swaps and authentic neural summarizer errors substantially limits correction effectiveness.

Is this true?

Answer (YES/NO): YES